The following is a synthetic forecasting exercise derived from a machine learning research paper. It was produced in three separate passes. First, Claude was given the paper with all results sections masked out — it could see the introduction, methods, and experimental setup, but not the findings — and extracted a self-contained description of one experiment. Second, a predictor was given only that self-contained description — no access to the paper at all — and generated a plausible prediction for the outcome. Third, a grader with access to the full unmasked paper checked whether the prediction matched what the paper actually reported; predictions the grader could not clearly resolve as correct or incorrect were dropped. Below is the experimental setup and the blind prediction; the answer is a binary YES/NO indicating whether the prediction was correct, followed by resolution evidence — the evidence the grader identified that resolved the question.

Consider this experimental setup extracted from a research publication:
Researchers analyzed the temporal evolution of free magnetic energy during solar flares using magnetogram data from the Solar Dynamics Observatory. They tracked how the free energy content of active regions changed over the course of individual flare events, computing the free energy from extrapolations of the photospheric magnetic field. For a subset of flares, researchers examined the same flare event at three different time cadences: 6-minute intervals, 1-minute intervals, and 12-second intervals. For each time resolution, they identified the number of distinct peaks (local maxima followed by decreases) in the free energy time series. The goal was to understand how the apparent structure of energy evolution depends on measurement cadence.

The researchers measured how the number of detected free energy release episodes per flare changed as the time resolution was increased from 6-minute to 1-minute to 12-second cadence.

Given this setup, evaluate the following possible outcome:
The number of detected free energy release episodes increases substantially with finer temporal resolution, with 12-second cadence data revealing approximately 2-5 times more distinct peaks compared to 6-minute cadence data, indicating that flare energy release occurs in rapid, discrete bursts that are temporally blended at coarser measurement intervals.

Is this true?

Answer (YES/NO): NO